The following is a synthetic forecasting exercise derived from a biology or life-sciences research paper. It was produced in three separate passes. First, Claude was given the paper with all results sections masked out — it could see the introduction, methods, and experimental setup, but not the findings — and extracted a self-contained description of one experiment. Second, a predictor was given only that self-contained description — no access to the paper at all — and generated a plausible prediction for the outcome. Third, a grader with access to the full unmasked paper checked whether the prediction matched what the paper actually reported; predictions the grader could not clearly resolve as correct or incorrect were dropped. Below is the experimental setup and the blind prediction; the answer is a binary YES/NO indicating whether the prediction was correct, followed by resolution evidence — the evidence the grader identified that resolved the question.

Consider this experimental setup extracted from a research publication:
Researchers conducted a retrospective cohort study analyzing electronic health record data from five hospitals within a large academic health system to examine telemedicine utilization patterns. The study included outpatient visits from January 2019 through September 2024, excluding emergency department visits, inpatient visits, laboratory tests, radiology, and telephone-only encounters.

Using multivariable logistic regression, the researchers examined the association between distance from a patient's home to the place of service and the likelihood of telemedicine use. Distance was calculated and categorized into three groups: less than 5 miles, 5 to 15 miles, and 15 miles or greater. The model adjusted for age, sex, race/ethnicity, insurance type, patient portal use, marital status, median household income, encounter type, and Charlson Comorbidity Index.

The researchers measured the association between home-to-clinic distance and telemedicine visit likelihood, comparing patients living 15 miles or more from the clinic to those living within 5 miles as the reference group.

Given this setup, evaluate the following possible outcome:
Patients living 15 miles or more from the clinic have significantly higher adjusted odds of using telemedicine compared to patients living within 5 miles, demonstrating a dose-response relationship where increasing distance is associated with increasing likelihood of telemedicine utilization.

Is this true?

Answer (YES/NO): YES